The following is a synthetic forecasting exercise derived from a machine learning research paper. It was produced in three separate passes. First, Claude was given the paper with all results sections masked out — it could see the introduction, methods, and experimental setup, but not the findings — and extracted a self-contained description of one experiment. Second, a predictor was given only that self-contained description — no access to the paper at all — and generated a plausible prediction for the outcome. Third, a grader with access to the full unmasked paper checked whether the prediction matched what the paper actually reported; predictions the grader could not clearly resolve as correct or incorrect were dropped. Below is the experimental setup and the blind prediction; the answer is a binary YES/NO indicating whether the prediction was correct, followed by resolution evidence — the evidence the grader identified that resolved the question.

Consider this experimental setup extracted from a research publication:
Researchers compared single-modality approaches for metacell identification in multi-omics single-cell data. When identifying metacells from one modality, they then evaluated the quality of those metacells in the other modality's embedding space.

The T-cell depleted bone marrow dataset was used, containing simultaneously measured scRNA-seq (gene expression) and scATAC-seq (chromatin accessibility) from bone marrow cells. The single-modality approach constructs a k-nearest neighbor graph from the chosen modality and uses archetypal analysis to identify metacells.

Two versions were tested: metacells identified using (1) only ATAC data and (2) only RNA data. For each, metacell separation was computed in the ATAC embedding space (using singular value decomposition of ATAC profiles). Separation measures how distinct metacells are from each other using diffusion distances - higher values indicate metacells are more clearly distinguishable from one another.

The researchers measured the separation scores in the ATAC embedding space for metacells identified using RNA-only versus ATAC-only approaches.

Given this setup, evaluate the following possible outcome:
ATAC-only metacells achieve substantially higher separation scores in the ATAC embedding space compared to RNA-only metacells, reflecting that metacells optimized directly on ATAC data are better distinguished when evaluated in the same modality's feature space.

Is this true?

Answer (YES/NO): NO